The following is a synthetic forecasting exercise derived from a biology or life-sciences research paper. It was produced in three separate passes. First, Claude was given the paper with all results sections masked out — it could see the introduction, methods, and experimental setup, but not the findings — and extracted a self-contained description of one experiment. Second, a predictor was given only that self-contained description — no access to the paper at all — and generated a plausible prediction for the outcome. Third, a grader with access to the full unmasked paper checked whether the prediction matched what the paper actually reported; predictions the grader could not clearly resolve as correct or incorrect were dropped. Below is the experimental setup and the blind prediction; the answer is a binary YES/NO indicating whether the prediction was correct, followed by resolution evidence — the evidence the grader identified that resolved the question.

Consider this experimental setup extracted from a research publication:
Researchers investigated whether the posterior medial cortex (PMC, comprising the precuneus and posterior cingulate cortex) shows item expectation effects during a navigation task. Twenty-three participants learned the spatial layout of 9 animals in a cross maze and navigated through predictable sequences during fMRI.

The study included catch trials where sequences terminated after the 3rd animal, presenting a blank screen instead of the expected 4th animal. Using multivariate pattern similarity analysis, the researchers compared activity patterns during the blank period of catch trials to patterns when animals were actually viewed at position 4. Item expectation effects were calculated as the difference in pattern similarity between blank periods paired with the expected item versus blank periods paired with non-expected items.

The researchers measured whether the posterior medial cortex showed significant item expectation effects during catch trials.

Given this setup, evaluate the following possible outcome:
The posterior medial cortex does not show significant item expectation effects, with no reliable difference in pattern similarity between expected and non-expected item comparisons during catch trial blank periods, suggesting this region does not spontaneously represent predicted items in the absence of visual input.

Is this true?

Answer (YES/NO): NO